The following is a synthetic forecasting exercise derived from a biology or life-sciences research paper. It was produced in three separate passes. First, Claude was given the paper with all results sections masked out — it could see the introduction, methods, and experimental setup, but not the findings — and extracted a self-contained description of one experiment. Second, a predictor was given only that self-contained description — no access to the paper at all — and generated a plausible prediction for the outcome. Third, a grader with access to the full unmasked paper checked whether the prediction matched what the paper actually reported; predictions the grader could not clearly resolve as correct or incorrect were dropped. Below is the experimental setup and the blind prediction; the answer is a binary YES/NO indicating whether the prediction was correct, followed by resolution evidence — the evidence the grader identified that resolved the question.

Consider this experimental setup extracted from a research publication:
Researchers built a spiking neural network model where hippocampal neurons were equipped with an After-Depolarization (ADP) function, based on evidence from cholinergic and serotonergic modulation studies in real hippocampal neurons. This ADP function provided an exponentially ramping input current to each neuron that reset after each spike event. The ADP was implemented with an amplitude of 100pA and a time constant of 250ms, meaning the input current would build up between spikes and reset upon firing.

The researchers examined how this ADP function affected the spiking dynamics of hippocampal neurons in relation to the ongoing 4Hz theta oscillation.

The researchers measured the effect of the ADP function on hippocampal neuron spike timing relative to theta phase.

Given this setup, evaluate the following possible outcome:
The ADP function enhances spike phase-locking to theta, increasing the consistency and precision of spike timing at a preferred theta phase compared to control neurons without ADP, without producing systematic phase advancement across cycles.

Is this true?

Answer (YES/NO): NO